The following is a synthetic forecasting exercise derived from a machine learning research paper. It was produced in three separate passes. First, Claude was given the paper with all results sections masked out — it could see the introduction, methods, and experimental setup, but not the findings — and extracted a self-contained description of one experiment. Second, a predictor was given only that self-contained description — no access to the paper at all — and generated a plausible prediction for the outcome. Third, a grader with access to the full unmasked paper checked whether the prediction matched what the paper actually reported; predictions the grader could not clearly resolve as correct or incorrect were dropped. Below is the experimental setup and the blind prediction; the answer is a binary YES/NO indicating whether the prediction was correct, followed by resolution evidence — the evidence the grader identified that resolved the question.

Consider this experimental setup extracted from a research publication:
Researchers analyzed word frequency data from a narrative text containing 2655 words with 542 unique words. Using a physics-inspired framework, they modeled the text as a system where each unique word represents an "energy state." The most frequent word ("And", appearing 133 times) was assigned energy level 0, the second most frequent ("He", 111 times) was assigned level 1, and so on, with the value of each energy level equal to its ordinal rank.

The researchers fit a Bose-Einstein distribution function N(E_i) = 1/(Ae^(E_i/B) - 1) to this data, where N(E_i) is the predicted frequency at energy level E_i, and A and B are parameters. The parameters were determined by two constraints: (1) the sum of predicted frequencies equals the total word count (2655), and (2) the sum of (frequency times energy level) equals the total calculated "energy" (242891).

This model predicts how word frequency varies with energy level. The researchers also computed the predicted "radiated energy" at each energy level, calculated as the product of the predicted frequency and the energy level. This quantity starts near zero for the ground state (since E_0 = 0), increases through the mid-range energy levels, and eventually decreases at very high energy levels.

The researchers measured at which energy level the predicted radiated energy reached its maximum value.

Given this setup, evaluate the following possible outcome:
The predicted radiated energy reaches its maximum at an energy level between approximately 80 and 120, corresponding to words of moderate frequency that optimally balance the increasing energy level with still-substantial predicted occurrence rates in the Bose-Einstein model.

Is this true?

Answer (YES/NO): NO